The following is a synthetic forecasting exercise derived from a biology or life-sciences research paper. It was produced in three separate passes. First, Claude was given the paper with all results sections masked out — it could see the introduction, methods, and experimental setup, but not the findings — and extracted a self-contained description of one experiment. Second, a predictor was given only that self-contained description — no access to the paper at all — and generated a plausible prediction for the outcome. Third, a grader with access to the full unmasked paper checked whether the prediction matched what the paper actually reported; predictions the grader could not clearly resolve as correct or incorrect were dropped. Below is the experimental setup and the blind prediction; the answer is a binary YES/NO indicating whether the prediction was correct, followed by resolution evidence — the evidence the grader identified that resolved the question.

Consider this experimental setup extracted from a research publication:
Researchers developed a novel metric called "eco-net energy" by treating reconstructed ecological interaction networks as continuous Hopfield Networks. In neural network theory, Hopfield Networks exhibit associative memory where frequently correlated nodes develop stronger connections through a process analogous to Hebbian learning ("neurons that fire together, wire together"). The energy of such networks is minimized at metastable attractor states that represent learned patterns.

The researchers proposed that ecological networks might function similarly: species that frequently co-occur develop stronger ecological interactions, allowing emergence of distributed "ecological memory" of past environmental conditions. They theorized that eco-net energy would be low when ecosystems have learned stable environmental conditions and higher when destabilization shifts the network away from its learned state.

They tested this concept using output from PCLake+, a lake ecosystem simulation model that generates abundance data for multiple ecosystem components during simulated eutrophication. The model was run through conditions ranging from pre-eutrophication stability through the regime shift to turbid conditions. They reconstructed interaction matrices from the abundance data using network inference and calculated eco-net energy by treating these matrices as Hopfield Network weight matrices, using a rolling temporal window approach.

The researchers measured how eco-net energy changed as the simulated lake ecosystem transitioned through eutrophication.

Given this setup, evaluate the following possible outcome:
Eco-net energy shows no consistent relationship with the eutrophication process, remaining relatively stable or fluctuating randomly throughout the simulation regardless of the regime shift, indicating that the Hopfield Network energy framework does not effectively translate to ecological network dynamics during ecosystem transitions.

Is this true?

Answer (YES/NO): NO